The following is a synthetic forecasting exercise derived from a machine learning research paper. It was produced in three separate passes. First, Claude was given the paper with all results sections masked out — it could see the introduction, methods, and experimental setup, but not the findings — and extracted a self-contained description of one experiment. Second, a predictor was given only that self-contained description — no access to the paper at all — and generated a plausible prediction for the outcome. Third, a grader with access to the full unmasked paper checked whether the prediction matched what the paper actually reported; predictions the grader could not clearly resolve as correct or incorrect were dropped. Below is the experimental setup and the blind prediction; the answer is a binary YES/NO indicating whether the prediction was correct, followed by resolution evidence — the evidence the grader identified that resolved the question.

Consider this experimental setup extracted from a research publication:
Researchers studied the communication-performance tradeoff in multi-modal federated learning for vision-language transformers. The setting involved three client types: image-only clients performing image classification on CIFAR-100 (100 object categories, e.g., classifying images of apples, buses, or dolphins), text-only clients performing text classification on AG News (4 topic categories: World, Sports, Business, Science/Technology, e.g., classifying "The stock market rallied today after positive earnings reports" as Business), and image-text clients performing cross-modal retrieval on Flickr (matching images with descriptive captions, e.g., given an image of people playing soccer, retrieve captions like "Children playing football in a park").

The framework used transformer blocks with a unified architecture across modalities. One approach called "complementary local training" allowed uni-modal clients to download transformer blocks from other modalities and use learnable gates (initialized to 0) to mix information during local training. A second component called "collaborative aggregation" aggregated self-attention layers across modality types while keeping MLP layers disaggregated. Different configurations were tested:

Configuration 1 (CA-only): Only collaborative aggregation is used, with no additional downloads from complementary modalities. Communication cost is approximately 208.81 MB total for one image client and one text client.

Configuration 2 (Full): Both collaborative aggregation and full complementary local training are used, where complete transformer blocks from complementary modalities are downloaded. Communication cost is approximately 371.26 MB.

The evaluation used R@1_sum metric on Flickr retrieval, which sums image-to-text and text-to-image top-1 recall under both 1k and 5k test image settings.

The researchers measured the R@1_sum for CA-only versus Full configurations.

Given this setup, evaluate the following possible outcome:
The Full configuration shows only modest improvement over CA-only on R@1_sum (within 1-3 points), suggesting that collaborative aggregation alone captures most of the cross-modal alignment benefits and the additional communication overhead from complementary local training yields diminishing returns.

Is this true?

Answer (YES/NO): YES